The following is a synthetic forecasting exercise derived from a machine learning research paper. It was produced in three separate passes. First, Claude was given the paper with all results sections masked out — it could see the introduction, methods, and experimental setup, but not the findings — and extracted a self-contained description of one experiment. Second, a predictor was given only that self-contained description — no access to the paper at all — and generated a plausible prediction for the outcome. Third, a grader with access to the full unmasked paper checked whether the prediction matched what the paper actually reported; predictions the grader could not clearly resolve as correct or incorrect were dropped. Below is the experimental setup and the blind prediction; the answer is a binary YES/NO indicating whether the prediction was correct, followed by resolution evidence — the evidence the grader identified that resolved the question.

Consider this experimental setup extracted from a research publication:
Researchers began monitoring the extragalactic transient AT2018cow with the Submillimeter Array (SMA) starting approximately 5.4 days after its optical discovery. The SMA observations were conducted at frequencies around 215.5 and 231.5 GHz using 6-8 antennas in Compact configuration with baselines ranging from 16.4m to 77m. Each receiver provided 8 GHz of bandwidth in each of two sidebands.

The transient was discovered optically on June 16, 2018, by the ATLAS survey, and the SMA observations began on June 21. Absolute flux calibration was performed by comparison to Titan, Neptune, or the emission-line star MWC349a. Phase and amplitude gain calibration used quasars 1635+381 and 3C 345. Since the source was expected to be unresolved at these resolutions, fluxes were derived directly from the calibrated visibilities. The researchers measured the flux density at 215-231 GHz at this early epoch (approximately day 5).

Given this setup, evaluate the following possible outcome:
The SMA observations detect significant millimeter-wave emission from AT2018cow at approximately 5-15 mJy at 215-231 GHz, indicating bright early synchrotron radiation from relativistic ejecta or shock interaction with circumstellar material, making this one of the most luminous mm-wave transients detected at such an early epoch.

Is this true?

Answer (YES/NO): NO